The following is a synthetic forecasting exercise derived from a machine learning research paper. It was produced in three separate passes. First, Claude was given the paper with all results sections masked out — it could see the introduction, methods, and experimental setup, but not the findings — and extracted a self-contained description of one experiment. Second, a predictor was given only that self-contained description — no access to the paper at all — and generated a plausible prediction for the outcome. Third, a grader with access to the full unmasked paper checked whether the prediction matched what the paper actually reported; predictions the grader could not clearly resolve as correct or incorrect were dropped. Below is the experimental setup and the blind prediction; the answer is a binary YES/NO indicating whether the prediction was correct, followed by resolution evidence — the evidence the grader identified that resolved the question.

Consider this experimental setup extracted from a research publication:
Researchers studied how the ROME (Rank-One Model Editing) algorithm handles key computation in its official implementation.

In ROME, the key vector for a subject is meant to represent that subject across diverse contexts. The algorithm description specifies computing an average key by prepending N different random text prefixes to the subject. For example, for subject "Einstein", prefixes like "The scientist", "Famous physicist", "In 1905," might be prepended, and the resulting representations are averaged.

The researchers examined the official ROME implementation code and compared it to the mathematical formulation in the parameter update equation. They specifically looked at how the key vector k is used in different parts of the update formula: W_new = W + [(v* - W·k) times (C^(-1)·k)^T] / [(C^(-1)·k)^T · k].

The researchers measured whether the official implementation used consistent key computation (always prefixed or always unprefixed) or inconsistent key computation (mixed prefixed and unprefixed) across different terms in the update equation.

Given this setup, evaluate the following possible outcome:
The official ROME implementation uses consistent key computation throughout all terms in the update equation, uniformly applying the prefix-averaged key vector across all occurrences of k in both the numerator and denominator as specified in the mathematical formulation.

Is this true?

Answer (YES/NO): NO